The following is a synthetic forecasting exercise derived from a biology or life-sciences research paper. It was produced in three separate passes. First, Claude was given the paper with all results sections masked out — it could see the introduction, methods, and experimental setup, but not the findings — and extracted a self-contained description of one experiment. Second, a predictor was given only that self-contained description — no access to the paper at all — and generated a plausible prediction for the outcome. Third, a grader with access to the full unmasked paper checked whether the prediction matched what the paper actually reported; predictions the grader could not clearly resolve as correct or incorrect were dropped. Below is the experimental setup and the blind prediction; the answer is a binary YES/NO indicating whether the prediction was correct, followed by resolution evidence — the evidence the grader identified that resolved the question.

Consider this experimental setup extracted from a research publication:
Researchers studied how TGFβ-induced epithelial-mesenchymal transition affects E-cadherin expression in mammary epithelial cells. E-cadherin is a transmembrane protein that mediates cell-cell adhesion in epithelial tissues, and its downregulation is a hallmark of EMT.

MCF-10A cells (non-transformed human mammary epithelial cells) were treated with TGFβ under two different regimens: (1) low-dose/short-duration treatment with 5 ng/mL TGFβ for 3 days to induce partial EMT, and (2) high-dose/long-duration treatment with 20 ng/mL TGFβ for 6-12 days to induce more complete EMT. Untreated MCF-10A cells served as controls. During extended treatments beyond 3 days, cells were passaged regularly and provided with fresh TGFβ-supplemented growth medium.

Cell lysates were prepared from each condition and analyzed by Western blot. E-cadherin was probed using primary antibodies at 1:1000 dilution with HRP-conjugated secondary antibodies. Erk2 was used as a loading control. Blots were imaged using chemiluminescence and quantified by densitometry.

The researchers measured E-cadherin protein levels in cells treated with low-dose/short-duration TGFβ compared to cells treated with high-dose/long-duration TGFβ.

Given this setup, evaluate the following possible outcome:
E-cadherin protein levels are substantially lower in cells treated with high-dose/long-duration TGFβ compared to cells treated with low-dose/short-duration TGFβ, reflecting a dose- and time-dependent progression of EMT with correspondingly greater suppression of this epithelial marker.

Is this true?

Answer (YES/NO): YES